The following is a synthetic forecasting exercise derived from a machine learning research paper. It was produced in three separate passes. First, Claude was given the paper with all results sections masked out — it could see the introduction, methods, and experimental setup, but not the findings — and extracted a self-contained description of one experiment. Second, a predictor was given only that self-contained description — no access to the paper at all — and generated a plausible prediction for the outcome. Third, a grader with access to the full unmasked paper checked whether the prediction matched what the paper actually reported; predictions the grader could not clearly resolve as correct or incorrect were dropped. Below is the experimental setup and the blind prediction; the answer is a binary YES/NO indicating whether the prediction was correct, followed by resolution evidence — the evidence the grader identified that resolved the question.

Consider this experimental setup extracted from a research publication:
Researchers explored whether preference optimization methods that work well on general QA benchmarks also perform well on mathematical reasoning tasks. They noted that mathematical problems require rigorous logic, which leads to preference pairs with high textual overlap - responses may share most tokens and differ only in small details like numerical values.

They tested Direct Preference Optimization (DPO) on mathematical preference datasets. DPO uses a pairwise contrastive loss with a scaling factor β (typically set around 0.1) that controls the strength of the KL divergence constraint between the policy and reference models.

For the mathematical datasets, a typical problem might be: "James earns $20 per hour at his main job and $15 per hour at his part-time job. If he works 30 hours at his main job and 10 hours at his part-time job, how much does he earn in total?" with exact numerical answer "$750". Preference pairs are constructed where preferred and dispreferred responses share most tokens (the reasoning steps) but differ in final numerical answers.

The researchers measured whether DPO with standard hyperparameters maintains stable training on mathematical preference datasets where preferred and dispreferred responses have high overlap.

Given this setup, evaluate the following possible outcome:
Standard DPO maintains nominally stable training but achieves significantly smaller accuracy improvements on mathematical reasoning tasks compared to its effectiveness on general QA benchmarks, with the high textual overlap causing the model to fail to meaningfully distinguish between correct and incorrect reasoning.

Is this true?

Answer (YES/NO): NO